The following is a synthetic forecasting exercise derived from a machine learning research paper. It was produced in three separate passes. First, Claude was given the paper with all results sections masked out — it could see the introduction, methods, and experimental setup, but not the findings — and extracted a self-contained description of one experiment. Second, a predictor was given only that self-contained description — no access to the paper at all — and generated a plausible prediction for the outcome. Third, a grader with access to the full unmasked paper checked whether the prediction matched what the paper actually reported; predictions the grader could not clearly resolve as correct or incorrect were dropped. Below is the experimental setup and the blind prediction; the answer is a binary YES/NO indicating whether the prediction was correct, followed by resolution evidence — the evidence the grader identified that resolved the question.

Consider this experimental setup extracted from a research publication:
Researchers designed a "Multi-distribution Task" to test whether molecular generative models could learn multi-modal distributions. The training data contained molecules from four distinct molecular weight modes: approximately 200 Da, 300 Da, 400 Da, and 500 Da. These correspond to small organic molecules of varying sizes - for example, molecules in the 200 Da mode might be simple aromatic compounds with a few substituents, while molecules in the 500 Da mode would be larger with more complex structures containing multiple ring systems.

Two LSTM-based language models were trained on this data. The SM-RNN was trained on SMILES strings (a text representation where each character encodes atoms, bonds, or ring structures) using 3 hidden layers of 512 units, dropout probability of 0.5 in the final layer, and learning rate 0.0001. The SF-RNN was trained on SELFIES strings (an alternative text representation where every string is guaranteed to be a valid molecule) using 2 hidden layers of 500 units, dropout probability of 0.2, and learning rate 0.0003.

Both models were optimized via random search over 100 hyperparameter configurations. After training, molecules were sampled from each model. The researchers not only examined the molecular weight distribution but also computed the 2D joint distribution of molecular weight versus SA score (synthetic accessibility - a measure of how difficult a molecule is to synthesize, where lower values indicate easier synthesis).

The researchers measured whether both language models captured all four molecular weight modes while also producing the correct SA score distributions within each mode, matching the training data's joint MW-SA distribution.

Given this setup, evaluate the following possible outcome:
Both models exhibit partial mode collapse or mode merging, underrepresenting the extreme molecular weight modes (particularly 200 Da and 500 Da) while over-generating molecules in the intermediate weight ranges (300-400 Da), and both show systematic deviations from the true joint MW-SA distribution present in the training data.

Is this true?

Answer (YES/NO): NO